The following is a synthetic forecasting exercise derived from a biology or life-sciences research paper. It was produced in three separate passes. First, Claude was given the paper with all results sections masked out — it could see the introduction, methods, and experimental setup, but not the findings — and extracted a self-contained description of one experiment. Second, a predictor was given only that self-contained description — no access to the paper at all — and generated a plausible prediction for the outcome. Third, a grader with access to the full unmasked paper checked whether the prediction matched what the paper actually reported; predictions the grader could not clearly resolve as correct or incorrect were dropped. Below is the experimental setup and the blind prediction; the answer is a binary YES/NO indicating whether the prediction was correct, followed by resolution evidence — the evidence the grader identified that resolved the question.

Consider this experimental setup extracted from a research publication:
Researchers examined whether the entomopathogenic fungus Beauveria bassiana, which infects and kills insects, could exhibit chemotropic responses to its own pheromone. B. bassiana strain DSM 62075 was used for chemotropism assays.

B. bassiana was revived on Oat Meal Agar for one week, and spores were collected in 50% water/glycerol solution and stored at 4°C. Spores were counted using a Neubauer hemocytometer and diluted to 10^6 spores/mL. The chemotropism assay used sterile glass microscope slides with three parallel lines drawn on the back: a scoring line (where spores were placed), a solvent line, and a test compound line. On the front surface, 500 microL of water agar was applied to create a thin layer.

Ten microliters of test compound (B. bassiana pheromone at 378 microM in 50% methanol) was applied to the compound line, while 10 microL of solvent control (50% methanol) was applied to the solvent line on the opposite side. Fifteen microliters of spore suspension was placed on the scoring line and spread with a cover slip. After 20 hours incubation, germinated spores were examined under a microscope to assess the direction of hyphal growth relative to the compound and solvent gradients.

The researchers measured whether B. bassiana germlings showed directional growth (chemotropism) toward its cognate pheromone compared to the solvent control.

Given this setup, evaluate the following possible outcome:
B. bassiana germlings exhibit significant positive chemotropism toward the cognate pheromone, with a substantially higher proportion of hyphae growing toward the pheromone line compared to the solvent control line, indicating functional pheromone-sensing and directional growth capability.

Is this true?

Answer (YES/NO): YES